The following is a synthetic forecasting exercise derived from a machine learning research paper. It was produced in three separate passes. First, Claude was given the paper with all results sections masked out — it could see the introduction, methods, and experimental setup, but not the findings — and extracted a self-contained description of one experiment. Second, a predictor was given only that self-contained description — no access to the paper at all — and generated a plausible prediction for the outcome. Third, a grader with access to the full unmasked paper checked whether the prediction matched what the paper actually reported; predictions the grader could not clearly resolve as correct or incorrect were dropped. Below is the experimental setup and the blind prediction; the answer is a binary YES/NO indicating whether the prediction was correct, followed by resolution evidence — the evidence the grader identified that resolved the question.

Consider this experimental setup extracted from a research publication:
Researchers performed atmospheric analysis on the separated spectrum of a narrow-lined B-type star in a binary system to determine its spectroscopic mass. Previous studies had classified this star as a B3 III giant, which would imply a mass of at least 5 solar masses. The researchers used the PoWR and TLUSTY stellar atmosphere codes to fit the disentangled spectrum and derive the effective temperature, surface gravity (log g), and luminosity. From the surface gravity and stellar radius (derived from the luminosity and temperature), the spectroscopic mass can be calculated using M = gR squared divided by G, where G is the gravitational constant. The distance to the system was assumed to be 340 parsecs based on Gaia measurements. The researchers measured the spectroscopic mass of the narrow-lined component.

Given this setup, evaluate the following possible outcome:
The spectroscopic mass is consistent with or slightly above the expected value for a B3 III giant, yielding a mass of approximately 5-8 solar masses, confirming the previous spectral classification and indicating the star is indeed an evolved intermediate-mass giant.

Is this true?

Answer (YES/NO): NO